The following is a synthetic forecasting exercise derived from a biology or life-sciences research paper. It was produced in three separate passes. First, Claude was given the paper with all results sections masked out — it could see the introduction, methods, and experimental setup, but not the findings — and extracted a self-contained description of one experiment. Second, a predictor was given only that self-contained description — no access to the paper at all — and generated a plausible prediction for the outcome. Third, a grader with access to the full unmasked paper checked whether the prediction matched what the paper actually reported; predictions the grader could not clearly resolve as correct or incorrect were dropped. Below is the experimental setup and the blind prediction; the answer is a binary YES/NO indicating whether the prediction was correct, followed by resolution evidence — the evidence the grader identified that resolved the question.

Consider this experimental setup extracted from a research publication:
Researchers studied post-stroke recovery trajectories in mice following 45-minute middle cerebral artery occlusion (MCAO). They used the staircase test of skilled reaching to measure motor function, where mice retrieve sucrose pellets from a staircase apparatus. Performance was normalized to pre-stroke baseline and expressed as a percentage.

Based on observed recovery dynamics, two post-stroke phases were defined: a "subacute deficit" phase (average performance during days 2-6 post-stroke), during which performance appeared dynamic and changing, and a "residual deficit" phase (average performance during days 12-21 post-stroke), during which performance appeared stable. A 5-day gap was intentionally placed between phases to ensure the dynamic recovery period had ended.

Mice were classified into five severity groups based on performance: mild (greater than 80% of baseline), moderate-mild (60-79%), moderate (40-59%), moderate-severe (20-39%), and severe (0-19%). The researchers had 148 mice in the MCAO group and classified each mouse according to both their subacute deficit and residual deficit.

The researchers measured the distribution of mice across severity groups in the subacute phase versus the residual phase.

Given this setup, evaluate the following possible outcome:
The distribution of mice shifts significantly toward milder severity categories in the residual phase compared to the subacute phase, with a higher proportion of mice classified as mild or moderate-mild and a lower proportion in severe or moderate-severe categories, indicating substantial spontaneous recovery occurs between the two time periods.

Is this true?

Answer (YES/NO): YES